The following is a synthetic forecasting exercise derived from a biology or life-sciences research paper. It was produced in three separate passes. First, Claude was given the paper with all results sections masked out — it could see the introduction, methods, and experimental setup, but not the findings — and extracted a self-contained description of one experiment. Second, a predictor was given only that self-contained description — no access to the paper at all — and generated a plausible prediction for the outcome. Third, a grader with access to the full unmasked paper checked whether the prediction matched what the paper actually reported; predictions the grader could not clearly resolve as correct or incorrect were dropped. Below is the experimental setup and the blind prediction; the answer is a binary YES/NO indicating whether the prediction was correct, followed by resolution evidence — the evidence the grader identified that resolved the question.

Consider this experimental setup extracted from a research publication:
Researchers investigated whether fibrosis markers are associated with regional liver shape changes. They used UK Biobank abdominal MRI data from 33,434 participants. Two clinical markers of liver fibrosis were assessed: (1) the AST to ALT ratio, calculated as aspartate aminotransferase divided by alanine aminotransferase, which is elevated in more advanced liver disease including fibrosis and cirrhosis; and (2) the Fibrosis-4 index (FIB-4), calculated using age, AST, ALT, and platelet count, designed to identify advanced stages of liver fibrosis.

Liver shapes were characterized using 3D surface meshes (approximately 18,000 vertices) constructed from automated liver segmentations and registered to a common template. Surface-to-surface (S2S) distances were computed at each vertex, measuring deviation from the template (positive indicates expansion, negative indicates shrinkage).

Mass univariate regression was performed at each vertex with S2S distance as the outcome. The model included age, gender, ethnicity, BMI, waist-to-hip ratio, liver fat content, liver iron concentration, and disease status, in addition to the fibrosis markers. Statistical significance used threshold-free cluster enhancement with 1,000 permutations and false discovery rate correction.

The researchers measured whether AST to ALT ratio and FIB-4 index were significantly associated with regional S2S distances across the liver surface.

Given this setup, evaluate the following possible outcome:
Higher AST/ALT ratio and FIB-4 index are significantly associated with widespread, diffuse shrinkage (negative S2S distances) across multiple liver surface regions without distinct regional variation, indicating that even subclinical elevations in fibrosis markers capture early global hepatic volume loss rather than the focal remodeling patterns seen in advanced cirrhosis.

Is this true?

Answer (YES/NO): NO